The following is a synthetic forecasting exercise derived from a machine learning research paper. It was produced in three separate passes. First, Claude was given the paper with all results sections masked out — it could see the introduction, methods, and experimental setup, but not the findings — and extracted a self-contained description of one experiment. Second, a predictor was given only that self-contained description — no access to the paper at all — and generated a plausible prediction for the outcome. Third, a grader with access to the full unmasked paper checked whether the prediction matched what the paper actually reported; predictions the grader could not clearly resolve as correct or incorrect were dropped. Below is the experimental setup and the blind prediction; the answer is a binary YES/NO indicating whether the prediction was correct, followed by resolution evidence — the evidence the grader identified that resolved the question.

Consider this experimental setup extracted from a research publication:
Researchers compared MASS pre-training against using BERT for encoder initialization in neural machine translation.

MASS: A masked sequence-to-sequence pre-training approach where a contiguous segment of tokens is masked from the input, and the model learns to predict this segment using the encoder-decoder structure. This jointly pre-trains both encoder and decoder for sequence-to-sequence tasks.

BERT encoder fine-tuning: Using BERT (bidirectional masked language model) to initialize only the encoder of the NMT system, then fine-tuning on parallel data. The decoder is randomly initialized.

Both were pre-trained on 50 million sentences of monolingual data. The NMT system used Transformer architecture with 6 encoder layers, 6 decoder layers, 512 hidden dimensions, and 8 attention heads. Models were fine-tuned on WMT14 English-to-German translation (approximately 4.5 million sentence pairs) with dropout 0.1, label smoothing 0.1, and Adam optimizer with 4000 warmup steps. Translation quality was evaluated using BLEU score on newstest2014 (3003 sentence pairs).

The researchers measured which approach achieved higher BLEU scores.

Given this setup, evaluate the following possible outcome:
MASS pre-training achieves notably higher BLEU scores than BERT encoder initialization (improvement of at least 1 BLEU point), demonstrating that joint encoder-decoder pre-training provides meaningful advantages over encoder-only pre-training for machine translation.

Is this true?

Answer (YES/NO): NO